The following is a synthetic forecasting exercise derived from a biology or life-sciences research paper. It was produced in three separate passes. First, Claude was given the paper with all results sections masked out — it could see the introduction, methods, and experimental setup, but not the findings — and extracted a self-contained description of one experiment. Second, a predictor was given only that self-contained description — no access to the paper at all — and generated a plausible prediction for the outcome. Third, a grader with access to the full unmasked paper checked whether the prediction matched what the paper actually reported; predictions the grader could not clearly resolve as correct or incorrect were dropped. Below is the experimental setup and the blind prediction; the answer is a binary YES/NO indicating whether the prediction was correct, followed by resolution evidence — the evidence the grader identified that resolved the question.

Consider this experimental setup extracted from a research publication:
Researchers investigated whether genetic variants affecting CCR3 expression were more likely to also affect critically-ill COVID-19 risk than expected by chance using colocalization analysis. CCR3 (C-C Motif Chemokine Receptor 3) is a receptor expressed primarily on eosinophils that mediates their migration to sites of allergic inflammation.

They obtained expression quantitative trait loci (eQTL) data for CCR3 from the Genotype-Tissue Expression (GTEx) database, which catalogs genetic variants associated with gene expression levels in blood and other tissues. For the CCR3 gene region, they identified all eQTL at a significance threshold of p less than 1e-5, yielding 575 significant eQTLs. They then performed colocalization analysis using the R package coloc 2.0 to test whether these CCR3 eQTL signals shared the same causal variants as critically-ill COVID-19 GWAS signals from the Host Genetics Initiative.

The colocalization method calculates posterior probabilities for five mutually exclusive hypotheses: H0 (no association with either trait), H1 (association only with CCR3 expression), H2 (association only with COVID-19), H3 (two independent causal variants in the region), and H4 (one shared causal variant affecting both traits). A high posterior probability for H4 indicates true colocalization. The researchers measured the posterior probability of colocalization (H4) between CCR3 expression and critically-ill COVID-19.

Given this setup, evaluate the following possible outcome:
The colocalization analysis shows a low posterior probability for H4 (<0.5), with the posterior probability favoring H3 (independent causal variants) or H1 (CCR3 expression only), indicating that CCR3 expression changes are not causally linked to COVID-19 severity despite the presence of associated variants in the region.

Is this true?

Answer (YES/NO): NO